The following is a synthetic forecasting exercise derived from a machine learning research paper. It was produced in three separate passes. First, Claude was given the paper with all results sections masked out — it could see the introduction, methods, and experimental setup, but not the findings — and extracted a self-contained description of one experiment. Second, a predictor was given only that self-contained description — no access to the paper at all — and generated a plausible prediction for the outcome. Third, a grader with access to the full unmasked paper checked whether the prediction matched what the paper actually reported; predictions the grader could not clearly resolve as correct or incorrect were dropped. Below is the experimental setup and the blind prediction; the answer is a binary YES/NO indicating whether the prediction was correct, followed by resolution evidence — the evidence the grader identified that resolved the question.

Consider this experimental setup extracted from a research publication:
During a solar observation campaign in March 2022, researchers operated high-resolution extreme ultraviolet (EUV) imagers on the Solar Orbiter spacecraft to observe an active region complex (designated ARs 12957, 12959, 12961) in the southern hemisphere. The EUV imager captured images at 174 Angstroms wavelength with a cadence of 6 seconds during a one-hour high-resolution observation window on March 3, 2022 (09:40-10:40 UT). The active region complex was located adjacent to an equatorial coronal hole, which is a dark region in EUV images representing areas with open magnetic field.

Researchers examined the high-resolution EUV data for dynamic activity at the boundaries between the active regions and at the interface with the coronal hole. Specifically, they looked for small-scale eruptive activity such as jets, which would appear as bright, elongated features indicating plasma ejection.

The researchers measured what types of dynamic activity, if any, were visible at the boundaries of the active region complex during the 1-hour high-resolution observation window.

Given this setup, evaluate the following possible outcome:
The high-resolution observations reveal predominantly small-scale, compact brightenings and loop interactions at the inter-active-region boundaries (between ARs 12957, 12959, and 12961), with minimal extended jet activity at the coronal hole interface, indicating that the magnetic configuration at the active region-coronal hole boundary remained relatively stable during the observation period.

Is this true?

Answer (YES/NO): NO